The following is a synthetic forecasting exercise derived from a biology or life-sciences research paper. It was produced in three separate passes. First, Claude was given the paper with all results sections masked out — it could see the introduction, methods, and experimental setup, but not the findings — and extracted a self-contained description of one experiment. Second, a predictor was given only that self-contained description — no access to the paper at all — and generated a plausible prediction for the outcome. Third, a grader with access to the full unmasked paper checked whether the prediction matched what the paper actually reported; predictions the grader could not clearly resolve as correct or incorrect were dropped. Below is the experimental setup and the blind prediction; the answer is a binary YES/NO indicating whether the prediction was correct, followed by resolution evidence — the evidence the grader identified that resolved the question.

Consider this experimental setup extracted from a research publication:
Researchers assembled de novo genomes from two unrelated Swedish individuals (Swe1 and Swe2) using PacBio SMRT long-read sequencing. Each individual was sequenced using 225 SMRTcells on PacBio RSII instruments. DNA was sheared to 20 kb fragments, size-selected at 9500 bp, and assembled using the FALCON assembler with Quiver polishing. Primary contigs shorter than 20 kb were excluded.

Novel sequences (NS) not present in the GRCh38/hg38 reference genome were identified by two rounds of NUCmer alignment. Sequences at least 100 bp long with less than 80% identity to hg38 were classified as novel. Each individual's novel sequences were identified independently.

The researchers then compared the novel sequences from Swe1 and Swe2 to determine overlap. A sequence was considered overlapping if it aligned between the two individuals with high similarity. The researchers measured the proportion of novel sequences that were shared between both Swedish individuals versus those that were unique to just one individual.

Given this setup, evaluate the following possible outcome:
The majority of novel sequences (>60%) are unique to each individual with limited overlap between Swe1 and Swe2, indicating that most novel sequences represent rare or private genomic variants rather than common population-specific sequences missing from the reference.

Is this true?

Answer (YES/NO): NO